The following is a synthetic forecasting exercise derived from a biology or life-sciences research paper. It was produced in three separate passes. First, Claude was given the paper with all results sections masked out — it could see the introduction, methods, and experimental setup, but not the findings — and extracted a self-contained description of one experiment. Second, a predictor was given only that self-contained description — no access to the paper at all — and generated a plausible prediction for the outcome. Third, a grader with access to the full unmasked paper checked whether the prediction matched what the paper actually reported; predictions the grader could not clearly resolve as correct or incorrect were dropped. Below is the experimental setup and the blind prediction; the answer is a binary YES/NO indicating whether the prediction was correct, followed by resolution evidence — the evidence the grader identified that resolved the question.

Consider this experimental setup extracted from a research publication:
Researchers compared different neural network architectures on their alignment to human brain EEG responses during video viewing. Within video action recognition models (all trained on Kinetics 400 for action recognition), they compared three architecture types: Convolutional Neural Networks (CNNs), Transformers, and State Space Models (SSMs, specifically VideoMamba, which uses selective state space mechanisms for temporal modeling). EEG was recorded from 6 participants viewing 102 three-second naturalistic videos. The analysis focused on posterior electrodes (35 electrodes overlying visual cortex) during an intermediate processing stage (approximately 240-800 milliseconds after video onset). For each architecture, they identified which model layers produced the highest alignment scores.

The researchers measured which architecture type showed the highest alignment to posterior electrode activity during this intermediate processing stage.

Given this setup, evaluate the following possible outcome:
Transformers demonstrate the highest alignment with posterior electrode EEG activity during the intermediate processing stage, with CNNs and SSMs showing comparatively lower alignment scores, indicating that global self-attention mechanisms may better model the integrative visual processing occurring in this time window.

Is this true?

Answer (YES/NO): NO